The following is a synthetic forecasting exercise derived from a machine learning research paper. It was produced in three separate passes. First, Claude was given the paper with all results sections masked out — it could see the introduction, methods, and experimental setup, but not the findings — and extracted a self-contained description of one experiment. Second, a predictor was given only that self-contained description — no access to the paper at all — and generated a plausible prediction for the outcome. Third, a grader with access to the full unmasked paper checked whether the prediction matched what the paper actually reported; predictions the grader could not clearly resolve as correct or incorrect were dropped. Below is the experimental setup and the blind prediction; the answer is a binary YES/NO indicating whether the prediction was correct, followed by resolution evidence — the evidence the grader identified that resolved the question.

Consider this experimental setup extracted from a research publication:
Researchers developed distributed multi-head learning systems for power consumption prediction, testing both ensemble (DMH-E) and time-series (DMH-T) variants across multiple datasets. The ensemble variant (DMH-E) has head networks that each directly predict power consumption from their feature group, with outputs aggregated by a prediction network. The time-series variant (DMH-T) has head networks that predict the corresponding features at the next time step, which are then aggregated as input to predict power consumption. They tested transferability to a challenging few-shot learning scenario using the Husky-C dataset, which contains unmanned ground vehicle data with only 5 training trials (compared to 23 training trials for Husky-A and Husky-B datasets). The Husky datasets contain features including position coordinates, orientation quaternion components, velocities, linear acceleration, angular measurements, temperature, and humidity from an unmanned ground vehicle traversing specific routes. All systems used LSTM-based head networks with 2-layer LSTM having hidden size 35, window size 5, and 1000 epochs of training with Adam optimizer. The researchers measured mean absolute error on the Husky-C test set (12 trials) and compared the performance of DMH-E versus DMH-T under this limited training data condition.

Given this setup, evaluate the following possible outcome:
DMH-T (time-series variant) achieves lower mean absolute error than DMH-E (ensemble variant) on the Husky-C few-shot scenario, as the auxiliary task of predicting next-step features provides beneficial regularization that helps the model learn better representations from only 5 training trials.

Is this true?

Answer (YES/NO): YES